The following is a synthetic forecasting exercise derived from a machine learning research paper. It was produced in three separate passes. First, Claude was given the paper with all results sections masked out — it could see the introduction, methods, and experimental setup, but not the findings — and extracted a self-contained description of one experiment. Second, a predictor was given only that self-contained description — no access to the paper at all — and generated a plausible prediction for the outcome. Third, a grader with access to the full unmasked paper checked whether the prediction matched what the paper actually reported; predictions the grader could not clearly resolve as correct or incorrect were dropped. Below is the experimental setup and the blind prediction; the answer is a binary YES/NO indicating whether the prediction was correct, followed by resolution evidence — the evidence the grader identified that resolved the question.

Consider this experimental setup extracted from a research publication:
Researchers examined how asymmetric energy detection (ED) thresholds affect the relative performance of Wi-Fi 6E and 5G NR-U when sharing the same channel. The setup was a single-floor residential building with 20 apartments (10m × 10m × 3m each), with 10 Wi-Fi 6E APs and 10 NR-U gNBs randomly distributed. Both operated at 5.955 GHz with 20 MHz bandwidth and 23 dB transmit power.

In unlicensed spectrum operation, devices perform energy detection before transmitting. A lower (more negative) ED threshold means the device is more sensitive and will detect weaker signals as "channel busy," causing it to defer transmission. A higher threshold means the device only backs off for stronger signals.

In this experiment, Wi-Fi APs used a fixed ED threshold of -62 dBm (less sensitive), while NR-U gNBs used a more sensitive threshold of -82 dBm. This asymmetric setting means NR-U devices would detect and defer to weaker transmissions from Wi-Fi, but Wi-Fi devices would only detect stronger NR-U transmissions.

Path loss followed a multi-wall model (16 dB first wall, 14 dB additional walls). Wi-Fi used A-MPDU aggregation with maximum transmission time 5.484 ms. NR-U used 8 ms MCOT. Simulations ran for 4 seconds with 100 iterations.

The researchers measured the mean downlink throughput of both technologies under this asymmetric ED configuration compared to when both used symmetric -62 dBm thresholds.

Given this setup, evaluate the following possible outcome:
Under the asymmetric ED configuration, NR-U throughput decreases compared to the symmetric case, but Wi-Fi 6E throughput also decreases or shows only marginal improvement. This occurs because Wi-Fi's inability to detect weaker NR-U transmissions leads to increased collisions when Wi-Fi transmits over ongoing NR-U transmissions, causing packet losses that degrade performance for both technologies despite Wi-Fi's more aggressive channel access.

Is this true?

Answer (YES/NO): NO